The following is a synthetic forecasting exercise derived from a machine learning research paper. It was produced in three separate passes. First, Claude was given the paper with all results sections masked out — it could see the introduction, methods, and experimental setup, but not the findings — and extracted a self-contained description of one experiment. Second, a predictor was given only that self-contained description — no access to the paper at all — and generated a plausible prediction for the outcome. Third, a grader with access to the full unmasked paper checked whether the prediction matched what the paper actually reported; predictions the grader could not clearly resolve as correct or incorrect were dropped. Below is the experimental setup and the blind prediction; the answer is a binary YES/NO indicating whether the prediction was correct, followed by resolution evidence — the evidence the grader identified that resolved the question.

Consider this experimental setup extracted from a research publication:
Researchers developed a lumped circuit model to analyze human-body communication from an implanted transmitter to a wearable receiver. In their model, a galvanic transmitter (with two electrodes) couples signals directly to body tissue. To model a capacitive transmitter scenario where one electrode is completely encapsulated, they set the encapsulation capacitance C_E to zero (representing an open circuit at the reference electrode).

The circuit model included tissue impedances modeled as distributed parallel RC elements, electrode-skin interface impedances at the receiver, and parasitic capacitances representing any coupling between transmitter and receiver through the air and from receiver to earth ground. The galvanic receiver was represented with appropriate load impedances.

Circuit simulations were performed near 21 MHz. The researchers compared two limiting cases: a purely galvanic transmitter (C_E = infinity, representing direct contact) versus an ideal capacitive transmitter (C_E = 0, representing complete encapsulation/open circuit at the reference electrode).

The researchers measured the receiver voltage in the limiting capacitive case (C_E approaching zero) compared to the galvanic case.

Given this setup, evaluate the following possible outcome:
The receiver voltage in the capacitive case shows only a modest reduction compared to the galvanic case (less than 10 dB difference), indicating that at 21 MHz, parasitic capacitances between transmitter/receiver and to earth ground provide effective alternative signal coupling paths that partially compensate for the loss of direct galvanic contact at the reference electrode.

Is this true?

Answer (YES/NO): NO